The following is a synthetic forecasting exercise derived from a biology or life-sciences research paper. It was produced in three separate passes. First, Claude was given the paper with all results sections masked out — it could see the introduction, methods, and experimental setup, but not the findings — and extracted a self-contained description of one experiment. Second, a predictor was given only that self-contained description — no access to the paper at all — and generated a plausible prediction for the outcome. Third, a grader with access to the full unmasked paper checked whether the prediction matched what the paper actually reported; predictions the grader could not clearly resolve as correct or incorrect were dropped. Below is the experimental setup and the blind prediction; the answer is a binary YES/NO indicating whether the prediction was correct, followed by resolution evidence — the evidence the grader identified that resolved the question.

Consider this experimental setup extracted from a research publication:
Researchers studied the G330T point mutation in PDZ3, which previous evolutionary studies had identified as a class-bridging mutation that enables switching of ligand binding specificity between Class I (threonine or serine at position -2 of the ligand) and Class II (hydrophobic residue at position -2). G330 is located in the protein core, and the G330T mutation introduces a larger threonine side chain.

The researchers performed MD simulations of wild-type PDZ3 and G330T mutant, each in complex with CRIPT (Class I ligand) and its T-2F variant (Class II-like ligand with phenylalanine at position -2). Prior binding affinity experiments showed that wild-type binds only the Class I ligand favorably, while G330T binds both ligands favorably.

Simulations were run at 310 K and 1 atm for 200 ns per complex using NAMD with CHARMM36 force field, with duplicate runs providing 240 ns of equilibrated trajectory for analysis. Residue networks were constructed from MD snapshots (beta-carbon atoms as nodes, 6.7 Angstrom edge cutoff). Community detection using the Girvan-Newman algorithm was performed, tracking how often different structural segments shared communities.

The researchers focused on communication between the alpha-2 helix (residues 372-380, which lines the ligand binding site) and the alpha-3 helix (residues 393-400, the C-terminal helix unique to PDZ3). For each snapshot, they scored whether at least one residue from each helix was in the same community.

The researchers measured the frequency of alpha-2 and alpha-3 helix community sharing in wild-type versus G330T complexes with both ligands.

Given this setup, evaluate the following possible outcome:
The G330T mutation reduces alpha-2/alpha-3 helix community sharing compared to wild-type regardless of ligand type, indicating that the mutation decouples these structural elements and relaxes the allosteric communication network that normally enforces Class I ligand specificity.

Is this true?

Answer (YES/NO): NO